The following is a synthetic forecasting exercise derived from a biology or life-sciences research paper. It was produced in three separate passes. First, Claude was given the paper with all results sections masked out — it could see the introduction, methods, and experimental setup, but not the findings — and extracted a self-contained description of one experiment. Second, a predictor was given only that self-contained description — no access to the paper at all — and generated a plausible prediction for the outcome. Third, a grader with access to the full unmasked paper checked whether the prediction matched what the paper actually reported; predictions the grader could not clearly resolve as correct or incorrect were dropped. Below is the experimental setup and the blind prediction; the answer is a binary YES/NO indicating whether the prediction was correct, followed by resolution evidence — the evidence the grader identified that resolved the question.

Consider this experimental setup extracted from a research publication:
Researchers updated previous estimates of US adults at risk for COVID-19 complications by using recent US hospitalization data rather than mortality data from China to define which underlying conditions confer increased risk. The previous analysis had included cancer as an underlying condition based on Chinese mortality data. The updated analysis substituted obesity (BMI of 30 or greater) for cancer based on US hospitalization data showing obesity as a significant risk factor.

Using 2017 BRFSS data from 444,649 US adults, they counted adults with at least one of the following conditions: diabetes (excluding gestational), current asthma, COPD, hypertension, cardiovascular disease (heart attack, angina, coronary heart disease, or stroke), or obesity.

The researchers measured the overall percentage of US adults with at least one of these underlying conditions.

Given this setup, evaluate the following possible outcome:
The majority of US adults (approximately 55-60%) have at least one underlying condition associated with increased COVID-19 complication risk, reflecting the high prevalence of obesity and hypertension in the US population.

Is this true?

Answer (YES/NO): YES